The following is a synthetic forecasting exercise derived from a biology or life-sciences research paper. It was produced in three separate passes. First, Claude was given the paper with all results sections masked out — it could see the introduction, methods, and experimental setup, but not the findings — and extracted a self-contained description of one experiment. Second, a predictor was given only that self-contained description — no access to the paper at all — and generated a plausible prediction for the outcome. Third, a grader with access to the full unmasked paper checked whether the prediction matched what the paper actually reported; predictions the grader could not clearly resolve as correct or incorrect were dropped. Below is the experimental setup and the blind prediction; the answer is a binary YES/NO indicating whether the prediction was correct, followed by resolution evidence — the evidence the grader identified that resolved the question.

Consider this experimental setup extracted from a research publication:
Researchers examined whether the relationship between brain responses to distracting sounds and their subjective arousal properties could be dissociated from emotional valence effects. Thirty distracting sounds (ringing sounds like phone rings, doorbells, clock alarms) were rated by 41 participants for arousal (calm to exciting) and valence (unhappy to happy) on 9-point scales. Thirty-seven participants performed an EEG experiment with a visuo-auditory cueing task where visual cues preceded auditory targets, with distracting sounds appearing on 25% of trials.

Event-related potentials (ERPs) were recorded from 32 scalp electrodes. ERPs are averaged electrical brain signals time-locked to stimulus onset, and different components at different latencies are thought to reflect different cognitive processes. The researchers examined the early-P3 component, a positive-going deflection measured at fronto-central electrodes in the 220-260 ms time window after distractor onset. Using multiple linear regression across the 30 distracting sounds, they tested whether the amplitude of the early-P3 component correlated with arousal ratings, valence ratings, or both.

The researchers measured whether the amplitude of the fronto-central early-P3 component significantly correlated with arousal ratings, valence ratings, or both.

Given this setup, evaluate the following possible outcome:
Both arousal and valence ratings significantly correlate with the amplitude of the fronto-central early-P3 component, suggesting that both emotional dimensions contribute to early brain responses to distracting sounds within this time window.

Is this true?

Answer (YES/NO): NO